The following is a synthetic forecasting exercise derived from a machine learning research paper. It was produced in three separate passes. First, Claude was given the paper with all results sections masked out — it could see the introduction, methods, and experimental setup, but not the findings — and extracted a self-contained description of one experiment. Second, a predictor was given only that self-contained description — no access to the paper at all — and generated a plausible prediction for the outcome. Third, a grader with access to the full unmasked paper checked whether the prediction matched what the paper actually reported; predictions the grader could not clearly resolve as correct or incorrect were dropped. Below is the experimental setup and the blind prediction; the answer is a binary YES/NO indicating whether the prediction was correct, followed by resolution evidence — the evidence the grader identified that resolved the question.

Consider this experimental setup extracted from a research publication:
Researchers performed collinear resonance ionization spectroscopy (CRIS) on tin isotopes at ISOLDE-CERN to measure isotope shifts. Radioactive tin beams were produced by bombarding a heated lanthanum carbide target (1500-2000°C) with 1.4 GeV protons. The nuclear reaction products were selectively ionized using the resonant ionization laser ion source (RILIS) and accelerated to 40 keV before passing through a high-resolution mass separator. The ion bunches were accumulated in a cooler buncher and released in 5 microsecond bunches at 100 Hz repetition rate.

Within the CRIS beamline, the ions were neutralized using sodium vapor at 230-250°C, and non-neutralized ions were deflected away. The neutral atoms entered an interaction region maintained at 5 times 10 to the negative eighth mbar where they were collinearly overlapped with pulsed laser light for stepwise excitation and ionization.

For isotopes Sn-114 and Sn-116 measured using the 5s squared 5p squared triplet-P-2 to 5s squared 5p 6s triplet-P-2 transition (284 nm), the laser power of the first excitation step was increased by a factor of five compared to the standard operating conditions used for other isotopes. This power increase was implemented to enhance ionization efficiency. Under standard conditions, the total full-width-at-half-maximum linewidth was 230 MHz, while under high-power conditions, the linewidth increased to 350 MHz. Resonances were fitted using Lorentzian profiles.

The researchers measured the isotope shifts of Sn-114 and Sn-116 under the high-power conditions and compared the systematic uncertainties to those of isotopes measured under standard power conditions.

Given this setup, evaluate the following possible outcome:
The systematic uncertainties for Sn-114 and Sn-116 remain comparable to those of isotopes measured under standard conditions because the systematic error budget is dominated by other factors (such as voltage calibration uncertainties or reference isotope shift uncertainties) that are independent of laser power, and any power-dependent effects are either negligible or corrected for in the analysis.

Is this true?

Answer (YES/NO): NO